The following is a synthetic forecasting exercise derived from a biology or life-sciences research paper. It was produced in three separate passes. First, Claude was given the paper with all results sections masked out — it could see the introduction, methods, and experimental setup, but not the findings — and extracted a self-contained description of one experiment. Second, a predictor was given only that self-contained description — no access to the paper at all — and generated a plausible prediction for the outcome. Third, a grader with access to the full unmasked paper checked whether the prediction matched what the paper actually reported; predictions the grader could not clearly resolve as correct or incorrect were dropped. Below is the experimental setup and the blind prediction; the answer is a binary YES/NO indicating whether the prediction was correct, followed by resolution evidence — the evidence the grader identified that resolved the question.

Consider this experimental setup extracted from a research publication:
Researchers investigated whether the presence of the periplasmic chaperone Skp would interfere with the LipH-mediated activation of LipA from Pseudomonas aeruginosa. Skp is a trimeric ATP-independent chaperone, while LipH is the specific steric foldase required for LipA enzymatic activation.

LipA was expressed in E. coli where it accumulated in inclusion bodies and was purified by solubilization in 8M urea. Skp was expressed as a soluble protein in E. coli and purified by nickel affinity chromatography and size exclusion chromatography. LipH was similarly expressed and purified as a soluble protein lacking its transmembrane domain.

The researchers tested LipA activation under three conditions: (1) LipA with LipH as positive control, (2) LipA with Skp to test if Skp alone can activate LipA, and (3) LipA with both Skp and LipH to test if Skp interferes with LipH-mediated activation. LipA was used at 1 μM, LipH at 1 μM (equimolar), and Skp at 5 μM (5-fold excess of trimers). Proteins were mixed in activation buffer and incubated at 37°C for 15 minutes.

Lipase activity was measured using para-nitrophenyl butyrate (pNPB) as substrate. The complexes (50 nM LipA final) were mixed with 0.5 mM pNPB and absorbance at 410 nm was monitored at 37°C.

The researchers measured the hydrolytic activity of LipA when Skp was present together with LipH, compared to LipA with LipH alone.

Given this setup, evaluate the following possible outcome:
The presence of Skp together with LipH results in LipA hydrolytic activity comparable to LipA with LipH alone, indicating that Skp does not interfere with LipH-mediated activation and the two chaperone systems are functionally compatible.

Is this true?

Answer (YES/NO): YES